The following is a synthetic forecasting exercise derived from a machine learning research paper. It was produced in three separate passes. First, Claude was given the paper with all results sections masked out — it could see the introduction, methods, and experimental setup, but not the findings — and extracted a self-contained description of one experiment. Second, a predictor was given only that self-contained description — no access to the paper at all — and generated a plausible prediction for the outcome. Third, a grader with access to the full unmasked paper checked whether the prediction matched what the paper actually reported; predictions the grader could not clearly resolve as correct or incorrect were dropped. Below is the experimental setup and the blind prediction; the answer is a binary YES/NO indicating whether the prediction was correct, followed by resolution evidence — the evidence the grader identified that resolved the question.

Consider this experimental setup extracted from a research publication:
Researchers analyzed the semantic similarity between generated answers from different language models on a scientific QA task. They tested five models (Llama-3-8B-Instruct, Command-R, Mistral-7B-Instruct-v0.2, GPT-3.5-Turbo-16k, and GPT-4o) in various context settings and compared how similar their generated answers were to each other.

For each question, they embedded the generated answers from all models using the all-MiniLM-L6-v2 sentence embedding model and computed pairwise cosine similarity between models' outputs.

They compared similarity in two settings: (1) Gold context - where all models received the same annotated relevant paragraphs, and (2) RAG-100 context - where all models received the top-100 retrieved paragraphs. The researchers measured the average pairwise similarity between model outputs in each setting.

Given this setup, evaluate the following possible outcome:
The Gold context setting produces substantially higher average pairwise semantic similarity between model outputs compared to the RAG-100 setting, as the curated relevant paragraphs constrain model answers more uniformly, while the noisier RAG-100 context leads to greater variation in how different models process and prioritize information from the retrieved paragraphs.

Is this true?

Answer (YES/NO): NO